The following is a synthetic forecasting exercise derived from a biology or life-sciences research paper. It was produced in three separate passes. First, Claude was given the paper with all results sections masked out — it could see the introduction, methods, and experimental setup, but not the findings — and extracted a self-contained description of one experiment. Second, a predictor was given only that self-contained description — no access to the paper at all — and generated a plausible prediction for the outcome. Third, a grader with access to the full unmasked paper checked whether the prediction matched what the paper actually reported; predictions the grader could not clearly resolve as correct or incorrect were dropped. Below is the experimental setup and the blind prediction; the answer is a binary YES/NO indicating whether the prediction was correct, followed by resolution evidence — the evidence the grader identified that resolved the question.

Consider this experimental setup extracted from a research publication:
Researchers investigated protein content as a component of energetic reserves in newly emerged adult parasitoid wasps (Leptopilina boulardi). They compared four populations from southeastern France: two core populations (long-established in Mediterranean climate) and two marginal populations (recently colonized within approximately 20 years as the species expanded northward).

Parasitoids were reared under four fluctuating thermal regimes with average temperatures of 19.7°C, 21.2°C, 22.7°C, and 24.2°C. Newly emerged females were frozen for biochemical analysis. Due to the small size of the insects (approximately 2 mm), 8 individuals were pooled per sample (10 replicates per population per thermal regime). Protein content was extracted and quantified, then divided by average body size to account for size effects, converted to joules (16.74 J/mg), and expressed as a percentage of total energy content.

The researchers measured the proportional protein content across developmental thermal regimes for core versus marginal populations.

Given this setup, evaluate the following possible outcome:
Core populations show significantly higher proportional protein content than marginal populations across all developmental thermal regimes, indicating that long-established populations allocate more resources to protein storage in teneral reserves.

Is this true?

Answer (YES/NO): NO